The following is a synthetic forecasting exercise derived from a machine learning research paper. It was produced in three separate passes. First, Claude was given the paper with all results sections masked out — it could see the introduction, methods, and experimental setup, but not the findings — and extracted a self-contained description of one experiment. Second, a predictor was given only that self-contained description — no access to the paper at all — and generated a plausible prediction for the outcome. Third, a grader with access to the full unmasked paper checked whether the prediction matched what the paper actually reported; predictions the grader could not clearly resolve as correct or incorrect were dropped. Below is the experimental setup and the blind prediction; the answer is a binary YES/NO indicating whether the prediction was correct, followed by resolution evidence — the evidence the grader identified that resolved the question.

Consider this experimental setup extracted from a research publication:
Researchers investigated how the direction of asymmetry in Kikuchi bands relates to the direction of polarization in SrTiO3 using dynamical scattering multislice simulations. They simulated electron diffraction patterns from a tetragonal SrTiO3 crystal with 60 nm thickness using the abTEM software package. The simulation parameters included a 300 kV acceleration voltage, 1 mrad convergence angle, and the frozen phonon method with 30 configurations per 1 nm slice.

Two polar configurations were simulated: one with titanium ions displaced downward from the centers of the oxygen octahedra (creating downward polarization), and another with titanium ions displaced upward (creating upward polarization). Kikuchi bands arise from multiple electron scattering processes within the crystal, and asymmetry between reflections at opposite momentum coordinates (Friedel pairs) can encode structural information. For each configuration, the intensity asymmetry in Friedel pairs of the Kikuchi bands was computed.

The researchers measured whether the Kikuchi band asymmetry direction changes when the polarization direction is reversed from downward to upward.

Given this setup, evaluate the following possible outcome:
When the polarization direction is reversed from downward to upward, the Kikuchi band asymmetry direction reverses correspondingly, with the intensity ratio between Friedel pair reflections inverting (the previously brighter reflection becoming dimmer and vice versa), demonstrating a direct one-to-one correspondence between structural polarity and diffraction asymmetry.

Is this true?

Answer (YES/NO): YES